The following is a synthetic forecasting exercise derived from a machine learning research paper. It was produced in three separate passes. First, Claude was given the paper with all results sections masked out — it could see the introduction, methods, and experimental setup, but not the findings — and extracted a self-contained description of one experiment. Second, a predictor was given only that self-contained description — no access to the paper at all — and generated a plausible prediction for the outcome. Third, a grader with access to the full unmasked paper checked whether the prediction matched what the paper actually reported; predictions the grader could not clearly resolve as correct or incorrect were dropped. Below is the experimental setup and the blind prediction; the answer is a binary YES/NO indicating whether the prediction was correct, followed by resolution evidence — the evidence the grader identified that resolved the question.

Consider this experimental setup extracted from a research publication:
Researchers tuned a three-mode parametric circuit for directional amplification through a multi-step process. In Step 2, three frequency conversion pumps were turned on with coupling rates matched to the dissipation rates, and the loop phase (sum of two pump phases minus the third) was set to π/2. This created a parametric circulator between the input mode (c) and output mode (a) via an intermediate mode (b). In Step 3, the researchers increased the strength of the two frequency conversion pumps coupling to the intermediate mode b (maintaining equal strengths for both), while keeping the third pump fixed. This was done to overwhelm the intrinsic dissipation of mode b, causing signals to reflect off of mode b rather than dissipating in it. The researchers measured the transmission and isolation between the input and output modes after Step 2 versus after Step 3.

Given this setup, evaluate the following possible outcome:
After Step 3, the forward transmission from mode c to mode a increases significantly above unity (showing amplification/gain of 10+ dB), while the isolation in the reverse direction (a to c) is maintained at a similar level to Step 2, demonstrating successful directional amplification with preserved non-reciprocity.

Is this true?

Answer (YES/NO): NO